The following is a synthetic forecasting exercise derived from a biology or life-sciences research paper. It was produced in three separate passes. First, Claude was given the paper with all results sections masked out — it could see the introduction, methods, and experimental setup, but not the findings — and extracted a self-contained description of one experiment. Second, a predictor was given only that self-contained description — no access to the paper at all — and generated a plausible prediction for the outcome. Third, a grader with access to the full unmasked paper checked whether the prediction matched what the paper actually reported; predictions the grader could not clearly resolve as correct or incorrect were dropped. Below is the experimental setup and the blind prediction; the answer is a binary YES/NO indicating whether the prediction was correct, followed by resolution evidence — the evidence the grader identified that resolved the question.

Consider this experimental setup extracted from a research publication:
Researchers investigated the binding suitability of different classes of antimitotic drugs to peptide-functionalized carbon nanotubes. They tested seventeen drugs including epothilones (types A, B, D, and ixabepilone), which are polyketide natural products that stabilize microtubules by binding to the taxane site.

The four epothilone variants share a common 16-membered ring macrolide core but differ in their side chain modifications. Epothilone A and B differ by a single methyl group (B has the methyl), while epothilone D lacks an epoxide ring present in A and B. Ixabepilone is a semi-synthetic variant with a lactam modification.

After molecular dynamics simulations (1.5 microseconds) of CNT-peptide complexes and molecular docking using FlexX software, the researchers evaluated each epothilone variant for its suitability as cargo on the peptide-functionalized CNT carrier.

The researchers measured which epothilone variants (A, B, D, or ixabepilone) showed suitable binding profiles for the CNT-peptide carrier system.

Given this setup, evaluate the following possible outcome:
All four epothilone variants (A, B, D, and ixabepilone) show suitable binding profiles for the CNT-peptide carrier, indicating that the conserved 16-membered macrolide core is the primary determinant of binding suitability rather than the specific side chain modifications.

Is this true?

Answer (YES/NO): NO